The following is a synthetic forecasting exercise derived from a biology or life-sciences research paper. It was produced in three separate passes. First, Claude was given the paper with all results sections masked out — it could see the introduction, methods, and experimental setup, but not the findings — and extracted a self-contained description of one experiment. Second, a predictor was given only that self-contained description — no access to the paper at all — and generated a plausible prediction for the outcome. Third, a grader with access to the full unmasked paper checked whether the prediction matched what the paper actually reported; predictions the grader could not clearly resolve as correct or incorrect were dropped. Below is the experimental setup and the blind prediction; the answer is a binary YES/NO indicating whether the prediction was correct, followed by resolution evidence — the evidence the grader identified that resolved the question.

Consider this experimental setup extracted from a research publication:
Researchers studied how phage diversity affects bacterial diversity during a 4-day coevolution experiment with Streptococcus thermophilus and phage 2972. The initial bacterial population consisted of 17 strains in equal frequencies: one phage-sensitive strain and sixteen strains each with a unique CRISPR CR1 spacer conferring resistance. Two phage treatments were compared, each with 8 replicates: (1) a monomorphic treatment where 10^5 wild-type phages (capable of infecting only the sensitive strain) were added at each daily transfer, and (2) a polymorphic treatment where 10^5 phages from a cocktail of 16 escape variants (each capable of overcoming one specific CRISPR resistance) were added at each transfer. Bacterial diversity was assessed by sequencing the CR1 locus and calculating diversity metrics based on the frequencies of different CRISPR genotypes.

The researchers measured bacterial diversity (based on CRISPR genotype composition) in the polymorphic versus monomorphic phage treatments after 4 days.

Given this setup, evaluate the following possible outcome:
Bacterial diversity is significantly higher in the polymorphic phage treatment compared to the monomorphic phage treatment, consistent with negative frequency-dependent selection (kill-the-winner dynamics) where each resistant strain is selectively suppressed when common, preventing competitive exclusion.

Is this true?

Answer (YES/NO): YES